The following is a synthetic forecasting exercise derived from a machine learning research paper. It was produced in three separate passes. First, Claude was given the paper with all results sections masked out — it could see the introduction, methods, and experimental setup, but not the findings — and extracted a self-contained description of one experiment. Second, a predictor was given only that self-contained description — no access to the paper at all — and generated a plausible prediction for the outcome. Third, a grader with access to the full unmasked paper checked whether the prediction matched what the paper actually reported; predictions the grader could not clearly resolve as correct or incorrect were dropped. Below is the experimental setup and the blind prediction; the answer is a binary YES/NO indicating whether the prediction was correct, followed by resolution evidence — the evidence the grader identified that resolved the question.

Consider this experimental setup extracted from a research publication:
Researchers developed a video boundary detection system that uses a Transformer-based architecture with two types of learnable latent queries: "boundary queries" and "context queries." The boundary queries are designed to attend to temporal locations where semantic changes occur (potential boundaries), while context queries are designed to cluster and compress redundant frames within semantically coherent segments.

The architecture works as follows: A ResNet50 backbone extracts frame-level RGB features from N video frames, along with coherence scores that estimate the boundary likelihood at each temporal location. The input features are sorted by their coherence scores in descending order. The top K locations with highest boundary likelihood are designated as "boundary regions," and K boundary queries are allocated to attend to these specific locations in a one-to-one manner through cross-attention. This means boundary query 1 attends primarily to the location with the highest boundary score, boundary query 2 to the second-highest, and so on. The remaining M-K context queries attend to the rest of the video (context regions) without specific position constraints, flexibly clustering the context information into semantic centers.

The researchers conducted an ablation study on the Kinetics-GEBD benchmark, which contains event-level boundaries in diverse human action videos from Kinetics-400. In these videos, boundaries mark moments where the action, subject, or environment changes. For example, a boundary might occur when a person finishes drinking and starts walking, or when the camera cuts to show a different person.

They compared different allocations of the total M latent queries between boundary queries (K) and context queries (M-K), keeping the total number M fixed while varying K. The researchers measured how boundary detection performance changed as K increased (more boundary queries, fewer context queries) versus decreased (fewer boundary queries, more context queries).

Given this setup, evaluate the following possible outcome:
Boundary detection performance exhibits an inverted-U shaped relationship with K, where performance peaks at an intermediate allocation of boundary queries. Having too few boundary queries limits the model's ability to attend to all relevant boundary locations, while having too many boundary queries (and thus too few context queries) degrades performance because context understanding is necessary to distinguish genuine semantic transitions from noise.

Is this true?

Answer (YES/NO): YES